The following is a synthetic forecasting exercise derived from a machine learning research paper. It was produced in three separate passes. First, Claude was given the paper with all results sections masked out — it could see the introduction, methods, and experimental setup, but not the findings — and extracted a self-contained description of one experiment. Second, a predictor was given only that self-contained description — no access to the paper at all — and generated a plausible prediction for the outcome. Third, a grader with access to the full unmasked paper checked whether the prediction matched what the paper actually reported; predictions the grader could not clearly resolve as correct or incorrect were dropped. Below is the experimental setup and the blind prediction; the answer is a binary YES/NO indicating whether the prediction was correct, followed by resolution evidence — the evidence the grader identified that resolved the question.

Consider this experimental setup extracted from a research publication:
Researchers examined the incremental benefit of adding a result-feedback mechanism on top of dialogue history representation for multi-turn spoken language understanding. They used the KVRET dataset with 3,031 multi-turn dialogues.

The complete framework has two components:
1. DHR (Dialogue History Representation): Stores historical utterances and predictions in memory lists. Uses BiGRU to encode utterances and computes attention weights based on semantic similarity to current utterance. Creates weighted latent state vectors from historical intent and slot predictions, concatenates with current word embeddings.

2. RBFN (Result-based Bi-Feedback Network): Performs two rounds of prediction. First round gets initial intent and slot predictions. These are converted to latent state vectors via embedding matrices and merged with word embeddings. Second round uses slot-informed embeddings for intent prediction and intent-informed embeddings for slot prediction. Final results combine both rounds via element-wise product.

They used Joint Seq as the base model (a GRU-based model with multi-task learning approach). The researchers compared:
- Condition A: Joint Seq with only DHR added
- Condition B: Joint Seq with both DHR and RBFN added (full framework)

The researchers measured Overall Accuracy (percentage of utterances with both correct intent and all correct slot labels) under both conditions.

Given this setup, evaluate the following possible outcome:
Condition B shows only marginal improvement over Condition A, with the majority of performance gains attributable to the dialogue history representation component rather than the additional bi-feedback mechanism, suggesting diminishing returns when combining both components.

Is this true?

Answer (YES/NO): NO